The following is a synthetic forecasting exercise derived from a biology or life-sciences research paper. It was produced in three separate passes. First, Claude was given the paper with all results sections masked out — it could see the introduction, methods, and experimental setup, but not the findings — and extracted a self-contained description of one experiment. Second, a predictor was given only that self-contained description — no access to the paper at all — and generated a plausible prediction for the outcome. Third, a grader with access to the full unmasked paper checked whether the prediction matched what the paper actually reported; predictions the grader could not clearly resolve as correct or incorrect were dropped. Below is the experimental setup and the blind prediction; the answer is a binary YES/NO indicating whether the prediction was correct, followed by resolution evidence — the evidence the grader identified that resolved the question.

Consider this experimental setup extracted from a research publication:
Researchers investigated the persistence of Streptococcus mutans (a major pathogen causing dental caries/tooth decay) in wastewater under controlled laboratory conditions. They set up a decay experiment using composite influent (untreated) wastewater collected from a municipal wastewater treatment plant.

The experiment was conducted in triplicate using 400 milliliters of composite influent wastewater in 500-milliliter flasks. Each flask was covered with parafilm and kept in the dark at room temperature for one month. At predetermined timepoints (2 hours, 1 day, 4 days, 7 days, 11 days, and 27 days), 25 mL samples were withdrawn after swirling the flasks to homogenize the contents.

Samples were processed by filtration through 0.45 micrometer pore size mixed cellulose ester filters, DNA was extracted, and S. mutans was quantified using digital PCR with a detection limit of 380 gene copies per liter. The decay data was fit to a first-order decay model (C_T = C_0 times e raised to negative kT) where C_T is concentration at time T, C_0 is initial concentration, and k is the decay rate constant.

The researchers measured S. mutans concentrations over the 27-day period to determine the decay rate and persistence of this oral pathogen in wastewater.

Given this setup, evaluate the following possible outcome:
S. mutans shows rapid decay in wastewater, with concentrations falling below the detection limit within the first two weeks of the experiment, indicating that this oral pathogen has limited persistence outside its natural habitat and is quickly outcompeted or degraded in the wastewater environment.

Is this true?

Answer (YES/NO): NO